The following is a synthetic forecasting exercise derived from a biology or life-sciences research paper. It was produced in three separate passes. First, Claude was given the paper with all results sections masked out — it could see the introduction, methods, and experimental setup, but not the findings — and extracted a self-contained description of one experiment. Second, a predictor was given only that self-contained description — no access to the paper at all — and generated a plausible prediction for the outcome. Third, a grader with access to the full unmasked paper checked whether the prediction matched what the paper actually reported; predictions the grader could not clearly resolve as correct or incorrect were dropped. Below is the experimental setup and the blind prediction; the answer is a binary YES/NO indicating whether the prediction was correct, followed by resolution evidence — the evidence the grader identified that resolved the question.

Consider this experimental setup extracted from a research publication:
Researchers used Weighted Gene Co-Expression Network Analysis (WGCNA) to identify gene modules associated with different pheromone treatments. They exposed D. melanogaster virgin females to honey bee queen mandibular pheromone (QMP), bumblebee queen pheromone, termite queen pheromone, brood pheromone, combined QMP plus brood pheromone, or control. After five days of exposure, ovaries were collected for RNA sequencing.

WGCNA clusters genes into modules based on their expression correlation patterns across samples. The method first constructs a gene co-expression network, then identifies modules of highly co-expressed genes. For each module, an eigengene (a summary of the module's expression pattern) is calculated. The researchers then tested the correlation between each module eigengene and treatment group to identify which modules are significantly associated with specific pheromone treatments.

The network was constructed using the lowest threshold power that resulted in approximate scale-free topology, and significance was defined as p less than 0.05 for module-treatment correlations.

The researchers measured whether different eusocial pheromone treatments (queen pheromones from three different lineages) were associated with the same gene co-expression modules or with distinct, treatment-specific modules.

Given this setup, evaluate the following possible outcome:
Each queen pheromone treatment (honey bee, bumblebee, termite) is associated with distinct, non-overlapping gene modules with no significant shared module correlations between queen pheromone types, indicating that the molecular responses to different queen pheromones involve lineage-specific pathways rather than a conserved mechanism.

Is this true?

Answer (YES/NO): NO